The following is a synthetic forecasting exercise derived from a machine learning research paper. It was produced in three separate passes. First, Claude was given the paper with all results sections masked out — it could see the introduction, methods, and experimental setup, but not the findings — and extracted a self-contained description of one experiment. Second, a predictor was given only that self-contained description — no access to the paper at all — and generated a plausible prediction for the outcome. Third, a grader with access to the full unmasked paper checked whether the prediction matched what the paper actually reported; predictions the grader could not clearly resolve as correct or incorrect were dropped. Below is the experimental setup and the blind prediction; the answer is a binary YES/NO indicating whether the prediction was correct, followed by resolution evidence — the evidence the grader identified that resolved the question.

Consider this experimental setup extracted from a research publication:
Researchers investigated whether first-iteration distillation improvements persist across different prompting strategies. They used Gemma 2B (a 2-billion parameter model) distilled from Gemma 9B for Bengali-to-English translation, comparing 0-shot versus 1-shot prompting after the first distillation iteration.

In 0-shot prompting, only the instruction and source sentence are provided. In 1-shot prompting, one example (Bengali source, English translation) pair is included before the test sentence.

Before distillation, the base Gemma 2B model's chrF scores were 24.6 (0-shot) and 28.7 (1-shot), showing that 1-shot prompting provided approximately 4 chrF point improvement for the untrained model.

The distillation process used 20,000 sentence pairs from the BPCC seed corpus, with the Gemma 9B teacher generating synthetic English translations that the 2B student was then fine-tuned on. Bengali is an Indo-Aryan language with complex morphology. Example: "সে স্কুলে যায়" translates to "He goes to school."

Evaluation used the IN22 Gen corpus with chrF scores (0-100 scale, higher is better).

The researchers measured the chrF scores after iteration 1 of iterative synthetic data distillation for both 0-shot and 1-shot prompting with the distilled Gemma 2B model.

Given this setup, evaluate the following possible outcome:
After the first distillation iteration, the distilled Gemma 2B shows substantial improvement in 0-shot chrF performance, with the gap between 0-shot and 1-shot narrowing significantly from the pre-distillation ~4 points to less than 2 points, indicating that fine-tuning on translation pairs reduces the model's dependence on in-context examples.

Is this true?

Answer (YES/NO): YES